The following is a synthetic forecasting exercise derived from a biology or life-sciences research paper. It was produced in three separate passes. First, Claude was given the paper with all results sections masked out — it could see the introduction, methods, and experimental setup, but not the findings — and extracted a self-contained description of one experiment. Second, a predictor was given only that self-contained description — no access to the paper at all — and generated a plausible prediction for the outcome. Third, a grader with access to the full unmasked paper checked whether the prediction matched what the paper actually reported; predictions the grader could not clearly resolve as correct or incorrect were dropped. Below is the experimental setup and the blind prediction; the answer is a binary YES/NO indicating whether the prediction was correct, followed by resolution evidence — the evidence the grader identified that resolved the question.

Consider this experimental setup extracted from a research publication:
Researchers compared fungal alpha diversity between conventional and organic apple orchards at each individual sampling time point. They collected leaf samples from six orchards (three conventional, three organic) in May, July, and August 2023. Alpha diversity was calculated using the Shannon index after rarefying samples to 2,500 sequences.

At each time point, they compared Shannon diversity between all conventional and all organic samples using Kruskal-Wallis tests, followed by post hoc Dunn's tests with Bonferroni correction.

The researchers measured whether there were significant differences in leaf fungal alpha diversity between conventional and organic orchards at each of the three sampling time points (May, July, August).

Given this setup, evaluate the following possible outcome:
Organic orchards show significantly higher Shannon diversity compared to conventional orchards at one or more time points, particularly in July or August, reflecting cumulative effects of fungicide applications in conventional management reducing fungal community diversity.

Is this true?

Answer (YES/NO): YES